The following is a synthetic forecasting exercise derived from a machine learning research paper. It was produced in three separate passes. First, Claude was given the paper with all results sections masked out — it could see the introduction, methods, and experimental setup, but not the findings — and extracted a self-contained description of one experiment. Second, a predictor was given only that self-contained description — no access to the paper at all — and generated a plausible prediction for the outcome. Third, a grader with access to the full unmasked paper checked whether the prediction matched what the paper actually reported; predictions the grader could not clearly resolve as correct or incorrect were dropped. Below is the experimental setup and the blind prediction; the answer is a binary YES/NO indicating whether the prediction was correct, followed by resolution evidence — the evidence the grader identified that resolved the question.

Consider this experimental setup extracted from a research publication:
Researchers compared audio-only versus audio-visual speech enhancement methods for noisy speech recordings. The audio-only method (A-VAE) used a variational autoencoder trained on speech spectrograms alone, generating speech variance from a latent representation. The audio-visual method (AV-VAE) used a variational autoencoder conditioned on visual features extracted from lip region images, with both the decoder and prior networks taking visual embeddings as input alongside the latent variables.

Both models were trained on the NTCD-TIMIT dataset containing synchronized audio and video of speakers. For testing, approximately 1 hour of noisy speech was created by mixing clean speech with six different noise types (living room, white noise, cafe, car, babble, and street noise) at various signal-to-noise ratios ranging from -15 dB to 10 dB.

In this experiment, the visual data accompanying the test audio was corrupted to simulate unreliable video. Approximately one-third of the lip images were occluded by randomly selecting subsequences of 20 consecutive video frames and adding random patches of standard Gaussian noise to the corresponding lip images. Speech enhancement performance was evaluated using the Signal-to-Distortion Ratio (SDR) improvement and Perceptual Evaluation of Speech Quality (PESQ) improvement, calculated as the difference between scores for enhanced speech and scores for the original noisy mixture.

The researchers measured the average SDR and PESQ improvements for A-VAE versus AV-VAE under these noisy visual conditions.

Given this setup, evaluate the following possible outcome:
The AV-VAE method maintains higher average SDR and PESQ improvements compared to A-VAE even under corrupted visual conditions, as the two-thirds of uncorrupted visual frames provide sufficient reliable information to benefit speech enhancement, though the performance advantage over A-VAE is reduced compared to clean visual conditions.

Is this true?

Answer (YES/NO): NO